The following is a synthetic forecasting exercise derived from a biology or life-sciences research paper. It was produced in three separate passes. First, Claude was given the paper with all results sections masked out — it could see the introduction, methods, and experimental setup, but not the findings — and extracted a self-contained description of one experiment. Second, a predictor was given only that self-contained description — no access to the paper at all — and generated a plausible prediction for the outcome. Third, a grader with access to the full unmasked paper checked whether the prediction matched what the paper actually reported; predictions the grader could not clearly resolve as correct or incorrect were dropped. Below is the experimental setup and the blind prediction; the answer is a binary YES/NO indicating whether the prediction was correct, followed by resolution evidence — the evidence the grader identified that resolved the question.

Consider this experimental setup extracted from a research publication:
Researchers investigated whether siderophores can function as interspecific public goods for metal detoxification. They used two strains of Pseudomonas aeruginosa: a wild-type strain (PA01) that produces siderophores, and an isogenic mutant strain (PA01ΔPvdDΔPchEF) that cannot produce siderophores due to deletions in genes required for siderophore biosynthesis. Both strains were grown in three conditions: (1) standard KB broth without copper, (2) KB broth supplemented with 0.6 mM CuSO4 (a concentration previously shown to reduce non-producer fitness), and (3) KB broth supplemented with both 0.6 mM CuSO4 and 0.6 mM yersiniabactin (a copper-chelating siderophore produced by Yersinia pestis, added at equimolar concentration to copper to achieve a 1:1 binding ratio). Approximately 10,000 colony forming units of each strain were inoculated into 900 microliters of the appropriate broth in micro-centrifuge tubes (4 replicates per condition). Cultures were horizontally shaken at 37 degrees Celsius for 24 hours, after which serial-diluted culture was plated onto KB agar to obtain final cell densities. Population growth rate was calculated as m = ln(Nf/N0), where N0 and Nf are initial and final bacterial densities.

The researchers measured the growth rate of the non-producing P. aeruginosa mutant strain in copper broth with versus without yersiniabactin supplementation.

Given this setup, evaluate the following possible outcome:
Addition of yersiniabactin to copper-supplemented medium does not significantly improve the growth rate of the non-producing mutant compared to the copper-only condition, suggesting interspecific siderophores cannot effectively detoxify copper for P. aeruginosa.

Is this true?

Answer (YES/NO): NO